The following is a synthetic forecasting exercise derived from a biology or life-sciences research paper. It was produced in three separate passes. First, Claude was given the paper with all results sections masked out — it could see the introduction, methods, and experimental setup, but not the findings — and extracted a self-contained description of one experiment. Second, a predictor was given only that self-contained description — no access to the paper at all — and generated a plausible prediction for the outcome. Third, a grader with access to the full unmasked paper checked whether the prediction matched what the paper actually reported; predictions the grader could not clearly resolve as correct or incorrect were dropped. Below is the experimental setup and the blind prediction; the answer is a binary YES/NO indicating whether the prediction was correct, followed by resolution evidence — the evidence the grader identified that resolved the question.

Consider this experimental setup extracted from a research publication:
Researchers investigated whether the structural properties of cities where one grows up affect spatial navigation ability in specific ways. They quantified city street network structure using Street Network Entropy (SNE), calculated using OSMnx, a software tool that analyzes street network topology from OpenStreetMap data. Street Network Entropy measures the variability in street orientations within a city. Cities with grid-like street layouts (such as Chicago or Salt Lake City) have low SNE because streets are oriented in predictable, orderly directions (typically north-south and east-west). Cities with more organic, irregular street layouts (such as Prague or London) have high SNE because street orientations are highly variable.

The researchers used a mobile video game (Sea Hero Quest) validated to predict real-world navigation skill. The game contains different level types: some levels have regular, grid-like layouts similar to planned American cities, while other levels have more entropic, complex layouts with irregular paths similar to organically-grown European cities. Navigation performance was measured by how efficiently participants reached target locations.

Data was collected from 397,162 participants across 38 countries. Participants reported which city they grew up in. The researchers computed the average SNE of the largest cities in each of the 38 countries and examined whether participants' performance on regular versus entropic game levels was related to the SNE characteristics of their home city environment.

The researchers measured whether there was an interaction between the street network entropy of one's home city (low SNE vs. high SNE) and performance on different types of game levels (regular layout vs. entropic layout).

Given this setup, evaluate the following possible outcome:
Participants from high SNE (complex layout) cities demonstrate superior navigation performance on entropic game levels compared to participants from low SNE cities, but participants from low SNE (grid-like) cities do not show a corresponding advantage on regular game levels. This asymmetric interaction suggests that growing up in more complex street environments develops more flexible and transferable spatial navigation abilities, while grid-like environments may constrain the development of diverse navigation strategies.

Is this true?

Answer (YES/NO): NO